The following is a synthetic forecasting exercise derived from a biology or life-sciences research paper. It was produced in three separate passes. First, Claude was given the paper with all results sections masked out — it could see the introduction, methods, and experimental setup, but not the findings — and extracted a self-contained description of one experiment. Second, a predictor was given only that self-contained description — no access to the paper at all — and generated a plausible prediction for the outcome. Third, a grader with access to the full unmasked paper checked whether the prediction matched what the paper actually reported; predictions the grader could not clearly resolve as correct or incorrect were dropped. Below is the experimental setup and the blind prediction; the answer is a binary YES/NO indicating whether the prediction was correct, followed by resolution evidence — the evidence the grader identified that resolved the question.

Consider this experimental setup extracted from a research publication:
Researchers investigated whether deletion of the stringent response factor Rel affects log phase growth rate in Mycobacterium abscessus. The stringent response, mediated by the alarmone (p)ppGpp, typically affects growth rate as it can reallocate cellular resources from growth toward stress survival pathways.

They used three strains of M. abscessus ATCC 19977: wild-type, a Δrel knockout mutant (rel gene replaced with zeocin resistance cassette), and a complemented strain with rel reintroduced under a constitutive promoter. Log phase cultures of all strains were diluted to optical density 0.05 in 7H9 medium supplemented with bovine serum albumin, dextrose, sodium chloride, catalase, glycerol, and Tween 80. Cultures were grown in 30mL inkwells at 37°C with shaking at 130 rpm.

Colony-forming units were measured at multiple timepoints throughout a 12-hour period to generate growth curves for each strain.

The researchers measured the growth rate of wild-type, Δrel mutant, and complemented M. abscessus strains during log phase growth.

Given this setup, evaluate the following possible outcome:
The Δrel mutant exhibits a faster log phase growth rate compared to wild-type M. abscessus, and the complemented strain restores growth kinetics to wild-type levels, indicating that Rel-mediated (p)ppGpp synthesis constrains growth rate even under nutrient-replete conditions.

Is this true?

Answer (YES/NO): NO